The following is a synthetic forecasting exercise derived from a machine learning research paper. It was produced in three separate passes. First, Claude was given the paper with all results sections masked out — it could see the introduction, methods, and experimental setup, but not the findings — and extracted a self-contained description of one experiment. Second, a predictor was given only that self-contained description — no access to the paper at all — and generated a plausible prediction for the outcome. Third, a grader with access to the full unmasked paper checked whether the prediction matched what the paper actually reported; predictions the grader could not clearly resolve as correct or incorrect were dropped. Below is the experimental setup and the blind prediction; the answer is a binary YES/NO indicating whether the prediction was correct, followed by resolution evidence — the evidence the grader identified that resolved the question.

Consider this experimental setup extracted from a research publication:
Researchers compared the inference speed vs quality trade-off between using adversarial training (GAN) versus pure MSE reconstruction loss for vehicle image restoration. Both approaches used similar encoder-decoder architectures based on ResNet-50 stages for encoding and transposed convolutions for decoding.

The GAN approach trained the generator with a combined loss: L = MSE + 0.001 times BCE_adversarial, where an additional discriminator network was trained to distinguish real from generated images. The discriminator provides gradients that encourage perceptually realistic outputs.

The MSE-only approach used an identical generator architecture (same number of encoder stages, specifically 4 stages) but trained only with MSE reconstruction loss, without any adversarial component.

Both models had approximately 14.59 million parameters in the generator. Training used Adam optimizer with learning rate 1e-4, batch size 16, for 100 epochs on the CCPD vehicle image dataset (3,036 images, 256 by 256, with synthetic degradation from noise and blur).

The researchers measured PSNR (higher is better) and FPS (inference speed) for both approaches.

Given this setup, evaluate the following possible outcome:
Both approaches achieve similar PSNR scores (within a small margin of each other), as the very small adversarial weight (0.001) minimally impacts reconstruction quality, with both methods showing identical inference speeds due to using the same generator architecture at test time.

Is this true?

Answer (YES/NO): NO